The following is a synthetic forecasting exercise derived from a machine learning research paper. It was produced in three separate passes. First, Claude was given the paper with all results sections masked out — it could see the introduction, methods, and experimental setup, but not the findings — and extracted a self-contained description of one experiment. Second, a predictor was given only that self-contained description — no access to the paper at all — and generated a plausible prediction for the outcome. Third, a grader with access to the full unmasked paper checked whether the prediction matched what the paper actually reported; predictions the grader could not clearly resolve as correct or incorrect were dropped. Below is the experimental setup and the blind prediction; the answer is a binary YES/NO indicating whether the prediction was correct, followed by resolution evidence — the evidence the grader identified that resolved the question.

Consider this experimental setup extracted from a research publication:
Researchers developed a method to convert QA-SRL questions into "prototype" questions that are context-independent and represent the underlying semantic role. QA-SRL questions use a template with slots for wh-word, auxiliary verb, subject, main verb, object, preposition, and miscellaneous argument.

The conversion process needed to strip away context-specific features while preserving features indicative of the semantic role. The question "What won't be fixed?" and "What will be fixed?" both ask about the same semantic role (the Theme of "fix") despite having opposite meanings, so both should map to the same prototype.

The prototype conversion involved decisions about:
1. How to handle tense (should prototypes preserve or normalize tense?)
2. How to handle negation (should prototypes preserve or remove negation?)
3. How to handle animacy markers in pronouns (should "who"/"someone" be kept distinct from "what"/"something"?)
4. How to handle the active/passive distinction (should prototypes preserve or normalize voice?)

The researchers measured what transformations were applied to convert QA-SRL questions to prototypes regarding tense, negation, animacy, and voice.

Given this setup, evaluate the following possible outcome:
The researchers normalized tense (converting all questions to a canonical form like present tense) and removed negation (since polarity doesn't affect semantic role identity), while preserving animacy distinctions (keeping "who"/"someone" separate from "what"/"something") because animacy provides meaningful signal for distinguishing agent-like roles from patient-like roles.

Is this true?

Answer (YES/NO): NO